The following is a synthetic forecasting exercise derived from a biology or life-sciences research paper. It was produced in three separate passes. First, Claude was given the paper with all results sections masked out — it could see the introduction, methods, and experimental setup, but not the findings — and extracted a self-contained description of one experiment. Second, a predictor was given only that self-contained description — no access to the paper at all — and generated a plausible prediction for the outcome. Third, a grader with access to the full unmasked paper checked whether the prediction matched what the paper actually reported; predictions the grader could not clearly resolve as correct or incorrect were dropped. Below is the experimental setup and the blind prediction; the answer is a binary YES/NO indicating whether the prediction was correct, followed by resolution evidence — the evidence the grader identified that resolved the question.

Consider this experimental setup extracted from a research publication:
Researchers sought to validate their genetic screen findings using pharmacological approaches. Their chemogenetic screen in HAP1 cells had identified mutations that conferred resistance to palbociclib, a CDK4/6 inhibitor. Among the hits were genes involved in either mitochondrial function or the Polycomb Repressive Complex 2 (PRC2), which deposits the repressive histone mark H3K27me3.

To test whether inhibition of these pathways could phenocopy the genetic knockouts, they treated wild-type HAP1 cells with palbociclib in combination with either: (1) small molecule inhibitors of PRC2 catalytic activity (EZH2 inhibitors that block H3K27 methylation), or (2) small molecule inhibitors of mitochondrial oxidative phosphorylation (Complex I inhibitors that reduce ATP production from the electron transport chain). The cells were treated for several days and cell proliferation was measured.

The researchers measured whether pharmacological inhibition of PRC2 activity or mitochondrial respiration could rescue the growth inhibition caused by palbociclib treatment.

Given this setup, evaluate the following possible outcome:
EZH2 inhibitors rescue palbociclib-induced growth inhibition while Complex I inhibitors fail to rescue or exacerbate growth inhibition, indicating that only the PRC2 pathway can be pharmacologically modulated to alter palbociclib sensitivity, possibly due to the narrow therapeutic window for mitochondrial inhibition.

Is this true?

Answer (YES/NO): NO